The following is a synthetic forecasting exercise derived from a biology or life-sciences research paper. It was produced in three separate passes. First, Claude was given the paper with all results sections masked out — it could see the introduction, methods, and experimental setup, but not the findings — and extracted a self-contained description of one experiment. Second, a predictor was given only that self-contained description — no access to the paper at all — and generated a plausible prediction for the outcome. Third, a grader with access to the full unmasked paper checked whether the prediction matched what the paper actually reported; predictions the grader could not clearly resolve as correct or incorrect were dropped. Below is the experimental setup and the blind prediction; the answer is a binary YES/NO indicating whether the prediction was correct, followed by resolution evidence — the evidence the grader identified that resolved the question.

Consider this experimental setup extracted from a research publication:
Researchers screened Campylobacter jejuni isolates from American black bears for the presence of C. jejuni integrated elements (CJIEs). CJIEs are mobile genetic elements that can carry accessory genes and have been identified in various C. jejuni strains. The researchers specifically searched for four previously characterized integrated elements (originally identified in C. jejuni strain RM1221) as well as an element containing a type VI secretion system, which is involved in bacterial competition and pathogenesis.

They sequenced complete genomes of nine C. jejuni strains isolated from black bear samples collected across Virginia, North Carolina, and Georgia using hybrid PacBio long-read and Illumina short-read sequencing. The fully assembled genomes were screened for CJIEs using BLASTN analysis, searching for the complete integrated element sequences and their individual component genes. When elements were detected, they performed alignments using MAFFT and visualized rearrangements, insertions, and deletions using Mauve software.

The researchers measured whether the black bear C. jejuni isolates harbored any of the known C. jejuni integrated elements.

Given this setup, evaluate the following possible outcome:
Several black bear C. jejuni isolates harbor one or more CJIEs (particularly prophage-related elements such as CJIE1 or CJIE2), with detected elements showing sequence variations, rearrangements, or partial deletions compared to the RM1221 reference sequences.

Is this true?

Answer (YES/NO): YES